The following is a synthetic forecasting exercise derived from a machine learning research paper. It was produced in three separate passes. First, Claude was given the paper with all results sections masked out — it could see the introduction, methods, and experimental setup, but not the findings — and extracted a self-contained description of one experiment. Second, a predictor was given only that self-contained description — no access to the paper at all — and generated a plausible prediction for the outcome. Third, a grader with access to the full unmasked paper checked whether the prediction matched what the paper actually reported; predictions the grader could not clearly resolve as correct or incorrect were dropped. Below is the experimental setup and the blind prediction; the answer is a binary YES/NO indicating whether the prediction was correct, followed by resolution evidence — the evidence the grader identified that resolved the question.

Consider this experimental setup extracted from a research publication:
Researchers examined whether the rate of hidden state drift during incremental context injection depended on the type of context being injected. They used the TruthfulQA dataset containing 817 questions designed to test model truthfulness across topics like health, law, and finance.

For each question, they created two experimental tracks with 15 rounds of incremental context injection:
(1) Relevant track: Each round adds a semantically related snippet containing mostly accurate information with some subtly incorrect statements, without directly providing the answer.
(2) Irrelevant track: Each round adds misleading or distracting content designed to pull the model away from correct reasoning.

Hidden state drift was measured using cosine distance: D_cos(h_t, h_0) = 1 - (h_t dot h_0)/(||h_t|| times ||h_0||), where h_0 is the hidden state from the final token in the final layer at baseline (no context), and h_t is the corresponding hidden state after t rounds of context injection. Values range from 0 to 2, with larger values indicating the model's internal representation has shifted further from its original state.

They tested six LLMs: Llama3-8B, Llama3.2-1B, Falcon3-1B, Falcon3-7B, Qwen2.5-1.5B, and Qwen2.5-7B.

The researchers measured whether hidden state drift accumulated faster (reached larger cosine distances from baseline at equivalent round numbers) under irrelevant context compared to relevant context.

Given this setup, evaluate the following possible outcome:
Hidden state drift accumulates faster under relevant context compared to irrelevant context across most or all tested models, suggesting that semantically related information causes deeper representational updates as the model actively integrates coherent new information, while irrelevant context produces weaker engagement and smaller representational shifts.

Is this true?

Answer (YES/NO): NO